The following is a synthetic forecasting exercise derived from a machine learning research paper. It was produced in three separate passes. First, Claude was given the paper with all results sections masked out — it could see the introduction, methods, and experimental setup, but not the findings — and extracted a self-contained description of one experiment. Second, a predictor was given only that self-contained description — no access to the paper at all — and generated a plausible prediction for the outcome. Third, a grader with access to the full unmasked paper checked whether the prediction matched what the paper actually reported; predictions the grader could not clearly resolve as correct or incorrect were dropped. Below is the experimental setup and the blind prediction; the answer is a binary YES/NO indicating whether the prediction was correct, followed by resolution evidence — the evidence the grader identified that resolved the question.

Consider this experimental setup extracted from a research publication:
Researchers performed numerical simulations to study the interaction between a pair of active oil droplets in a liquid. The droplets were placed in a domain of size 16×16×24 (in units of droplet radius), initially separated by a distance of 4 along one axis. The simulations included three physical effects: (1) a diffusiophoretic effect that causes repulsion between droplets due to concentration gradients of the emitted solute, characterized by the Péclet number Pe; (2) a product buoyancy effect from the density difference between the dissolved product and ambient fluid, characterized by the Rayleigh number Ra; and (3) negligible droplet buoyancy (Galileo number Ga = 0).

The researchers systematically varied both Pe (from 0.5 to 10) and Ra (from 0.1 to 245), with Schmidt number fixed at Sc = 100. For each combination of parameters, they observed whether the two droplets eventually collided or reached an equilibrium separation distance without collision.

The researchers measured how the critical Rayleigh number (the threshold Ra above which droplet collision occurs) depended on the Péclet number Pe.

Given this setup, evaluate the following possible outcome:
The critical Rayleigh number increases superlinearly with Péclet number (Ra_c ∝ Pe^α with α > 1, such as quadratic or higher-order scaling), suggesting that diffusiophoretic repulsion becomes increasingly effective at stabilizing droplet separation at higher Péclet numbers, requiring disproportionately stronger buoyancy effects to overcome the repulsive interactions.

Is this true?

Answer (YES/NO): YES